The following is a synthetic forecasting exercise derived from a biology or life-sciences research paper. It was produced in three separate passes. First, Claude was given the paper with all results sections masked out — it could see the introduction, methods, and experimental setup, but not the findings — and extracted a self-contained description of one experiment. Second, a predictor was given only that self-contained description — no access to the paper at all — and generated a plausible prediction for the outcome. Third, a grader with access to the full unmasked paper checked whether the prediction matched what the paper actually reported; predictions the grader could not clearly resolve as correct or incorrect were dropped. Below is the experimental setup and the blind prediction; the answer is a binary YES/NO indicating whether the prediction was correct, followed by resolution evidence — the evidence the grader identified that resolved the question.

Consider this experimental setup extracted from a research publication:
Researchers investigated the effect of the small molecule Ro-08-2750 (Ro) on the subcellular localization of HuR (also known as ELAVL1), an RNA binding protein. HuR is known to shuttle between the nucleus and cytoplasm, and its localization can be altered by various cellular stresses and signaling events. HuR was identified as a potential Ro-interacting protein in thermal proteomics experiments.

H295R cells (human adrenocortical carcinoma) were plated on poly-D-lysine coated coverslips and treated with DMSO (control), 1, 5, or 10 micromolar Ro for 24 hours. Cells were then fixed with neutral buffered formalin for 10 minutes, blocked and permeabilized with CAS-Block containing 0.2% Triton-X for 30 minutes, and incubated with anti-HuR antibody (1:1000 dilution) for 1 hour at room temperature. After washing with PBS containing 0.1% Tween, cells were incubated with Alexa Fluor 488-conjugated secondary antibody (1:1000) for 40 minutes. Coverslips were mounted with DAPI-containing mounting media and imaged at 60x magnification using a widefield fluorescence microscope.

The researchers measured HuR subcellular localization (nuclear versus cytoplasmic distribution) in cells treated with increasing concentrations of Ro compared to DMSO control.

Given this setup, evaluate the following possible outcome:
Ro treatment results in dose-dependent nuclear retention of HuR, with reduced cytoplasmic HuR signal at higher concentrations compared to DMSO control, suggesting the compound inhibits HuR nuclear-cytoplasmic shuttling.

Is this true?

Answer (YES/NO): NO